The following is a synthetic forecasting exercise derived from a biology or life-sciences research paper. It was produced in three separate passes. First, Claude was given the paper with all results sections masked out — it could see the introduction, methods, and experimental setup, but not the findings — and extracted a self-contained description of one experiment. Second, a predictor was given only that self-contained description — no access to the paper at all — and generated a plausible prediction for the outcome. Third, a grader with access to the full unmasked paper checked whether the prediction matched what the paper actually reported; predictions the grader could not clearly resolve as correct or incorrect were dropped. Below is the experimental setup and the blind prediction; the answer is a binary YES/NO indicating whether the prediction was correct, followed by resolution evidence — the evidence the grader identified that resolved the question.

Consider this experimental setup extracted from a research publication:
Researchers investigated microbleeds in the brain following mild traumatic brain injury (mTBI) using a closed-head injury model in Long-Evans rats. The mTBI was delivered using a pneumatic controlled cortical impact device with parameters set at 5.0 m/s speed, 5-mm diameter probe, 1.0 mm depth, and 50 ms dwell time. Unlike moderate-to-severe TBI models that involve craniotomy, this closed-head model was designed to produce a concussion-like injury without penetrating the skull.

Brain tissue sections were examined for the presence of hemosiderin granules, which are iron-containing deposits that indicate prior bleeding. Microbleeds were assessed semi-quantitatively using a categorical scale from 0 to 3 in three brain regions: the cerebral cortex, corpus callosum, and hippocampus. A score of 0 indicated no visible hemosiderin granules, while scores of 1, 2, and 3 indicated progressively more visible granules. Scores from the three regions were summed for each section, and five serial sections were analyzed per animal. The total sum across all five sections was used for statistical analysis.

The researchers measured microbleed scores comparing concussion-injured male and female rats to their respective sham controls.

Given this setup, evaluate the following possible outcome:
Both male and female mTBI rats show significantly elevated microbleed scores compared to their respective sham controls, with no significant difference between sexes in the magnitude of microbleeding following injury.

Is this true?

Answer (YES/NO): NO